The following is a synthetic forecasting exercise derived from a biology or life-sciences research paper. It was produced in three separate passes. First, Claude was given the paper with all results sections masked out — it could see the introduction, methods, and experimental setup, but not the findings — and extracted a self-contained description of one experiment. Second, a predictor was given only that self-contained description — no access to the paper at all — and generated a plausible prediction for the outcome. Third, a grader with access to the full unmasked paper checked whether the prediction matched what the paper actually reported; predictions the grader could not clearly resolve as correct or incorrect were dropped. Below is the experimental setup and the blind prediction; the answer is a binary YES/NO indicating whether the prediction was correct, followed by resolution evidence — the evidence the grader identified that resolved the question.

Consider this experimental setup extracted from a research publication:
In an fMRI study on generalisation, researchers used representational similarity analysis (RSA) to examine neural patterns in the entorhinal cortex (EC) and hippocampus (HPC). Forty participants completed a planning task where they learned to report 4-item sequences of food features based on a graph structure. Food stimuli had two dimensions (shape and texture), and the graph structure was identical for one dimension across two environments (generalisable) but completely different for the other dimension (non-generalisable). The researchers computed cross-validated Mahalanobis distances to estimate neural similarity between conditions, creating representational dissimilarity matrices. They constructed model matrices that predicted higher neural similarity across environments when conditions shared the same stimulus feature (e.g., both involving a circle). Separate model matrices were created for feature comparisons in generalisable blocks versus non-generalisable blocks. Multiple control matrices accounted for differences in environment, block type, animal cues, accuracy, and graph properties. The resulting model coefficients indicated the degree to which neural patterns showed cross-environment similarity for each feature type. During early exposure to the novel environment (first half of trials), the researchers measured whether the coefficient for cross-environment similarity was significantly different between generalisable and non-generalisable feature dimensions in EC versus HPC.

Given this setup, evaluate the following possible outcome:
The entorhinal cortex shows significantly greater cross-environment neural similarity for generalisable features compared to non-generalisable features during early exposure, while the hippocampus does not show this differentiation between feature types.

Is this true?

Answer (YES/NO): YES